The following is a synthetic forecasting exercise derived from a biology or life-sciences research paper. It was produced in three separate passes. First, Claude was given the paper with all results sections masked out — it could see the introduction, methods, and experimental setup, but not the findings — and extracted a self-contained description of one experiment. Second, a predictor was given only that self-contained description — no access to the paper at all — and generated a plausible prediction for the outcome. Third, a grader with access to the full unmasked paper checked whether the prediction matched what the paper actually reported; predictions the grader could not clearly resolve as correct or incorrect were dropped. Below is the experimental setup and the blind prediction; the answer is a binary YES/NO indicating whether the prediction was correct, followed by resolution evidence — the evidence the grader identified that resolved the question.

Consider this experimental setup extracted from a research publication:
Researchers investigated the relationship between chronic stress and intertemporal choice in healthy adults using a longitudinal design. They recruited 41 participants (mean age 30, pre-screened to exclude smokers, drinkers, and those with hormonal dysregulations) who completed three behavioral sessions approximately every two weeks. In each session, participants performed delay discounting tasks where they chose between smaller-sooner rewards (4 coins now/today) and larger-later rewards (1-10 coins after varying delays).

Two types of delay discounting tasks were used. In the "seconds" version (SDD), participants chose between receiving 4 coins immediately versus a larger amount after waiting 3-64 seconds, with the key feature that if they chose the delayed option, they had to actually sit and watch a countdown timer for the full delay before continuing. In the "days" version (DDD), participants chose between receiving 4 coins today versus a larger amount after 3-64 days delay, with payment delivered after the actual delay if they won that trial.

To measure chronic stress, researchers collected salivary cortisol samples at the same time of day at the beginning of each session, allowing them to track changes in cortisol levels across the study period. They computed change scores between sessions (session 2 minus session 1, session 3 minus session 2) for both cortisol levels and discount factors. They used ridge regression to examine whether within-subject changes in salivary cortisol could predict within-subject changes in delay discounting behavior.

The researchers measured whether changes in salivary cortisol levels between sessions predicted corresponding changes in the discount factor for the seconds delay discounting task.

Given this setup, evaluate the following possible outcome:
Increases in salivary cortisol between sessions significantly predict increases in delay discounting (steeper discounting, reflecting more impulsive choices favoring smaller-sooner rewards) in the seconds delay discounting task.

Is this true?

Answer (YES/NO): NO